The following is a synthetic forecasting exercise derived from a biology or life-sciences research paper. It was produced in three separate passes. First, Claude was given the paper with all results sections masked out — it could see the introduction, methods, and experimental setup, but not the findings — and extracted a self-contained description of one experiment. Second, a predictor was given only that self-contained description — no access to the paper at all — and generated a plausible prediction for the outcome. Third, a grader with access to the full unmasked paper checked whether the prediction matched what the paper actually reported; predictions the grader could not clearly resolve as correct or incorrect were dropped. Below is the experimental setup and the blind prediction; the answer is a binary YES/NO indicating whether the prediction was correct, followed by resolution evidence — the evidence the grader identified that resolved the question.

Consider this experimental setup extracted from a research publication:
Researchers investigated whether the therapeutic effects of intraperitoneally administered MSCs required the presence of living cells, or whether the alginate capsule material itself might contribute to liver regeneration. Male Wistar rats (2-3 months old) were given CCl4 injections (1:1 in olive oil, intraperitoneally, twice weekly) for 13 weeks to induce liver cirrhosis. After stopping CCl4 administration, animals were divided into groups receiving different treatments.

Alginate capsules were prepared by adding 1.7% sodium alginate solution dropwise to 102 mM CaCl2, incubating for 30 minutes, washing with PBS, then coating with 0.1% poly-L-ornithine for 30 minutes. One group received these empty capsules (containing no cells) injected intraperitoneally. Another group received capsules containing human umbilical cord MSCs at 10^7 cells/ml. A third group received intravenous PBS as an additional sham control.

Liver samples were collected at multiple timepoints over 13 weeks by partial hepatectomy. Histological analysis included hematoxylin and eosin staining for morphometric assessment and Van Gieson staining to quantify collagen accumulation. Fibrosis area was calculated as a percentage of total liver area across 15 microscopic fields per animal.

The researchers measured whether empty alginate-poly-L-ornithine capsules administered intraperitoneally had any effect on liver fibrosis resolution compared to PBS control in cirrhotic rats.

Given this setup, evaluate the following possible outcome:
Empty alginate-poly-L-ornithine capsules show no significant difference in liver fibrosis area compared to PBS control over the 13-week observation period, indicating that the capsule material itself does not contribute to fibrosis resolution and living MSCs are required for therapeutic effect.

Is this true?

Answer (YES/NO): YES